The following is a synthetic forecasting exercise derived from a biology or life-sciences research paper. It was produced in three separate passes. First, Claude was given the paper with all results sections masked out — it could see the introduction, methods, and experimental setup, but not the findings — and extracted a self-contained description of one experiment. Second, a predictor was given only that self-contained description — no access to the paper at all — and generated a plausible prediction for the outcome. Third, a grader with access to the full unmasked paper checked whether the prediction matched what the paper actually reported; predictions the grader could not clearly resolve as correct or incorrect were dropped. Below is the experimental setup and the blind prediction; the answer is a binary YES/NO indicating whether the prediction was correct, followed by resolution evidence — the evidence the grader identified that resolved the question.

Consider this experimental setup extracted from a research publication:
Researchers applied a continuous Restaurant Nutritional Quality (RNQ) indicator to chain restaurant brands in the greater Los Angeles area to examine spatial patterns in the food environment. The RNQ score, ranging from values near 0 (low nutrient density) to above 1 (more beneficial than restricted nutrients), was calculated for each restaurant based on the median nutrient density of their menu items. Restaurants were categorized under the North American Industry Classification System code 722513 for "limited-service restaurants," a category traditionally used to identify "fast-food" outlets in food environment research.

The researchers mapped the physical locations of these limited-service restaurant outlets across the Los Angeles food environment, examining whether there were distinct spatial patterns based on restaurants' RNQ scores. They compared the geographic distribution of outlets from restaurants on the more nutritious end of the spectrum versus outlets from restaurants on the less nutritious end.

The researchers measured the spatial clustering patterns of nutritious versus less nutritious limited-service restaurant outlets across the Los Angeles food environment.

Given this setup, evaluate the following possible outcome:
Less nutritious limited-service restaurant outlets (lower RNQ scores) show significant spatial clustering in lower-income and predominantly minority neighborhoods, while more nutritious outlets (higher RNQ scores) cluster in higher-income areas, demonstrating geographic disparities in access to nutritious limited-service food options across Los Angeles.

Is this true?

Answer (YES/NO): NO